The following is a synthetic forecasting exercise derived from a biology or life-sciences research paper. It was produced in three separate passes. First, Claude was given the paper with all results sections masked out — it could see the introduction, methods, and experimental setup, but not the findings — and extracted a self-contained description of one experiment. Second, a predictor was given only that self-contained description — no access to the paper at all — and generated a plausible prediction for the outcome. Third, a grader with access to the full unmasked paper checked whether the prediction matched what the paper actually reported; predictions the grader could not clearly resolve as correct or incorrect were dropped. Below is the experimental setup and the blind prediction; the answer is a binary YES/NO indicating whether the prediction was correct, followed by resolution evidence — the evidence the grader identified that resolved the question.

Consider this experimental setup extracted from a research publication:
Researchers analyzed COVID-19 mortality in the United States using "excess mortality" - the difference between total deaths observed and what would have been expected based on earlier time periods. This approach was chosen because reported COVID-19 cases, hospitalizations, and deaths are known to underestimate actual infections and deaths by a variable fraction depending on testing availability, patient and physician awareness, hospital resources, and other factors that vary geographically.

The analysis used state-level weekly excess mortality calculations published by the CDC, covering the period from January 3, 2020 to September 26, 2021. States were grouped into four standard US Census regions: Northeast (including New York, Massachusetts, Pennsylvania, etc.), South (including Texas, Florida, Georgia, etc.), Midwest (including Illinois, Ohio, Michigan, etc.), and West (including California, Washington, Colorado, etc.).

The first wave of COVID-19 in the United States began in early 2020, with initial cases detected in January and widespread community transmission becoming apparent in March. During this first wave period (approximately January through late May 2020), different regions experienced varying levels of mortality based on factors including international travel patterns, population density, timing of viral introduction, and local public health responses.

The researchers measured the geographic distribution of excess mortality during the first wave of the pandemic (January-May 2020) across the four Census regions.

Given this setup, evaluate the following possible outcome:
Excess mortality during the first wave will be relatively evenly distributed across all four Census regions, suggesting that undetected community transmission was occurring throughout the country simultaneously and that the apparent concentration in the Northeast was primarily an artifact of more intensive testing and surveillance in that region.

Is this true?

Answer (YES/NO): NO